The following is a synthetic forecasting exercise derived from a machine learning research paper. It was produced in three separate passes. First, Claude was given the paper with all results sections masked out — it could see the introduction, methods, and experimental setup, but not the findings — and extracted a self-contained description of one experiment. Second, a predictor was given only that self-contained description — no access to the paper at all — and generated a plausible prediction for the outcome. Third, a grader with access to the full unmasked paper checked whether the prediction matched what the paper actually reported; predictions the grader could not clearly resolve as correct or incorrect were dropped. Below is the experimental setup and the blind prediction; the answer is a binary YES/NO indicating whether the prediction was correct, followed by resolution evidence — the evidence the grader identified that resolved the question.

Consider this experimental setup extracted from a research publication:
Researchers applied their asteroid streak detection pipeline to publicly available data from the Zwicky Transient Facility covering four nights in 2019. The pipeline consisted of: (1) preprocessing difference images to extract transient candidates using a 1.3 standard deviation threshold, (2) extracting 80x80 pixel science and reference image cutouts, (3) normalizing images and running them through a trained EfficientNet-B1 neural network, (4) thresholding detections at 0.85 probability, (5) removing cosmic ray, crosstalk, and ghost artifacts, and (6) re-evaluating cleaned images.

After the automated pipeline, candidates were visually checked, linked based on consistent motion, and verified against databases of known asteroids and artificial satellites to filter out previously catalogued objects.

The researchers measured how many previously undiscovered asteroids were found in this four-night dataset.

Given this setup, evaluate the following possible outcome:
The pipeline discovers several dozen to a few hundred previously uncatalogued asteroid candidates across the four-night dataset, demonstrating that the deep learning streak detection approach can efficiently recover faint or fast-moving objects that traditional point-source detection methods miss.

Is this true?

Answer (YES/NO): NO